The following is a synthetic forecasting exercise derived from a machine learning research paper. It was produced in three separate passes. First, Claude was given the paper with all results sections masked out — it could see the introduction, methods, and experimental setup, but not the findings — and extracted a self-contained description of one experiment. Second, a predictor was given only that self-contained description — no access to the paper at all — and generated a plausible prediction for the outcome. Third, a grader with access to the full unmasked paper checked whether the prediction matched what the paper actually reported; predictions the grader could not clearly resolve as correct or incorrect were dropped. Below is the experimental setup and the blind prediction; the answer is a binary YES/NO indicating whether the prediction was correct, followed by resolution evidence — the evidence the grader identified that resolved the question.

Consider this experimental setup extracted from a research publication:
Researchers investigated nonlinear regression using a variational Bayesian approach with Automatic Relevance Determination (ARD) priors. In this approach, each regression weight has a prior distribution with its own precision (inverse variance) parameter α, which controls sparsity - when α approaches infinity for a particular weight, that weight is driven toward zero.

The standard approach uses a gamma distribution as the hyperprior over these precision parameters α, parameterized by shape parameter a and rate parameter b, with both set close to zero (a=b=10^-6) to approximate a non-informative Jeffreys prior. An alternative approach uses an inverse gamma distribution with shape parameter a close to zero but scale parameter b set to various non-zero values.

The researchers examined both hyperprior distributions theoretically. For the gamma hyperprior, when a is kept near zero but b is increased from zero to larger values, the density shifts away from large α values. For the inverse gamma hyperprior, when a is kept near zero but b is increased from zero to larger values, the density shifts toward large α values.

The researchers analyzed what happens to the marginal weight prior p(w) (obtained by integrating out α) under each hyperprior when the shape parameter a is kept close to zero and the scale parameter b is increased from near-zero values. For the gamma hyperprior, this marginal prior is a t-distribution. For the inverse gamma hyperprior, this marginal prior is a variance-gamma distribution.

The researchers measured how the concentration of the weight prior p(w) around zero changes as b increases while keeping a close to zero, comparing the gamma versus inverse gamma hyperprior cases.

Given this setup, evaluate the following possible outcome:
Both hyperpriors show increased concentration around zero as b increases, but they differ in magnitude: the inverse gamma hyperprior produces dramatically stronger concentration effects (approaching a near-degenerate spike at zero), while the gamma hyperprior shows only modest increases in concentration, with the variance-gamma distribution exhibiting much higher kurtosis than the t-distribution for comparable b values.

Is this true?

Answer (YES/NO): NO